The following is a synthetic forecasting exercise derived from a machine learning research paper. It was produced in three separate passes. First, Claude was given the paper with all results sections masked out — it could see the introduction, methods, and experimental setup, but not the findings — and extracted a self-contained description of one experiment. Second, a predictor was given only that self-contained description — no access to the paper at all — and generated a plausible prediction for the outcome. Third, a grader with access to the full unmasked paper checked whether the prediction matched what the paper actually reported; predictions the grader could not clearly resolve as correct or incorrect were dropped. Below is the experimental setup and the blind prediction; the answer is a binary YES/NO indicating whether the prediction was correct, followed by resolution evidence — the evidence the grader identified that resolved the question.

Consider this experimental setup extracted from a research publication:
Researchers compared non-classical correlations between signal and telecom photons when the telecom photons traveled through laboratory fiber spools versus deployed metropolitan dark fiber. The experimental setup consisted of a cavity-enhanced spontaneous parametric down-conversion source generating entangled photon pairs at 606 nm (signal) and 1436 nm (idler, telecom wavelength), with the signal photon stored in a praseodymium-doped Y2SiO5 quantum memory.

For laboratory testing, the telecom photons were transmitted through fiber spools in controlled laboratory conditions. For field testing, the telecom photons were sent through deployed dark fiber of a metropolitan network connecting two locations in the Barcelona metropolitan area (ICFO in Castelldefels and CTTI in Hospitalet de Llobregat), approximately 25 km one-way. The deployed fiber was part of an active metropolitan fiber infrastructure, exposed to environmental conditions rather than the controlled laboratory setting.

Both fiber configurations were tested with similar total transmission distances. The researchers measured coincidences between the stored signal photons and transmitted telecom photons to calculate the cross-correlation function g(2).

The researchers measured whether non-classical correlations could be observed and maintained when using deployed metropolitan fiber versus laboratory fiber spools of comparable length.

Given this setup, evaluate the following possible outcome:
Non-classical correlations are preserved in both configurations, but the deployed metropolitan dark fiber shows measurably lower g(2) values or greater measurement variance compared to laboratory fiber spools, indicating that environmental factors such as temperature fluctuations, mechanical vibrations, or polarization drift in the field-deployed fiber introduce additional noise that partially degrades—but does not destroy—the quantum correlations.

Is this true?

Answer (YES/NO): NO